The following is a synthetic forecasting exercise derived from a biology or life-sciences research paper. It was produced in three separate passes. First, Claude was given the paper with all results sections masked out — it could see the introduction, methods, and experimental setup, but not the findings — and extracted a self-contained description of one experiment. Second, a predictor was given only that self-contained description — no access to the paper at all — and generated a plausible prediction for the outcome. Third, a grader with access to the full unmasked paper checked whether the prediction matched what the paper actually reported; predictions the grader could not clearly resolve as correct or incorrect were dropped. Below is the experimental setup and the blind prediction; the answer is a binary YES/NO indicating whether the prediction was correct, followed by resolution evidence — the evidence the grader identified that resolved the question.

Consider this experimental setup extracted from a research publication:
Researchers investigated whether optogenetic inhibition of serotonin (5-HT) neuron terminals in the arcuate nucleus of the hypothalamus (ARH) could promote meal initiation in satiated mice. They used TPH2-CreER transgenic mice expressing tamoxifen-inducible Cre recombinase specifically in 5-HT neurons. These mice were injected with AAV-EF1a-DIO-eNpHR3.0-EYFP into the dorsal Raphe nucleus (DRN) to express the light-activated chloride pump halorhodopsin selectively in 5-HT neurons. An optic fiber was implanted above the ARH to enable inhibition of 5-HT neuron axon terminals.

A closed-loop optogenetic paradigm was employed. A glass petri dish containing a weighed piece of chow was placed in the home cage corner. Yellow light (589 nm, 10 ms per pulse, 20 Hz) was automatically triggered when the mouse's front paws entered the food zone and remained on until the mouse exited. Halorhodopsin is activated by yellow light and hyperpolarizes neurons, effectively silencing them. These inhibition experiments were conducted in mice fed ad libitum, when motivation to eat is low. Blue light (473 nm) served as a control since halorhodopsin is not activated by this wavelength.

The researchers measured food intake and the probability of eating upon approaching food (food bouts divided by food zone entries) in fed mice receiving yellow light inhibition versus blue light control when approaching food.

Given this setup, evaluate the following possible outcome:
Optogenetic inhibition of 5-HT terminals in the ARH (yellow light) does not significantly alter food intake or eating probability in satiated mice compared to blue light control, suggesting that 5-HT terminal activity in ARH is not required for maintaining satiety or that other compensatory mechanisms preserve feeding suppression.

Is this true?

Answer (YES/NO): NO